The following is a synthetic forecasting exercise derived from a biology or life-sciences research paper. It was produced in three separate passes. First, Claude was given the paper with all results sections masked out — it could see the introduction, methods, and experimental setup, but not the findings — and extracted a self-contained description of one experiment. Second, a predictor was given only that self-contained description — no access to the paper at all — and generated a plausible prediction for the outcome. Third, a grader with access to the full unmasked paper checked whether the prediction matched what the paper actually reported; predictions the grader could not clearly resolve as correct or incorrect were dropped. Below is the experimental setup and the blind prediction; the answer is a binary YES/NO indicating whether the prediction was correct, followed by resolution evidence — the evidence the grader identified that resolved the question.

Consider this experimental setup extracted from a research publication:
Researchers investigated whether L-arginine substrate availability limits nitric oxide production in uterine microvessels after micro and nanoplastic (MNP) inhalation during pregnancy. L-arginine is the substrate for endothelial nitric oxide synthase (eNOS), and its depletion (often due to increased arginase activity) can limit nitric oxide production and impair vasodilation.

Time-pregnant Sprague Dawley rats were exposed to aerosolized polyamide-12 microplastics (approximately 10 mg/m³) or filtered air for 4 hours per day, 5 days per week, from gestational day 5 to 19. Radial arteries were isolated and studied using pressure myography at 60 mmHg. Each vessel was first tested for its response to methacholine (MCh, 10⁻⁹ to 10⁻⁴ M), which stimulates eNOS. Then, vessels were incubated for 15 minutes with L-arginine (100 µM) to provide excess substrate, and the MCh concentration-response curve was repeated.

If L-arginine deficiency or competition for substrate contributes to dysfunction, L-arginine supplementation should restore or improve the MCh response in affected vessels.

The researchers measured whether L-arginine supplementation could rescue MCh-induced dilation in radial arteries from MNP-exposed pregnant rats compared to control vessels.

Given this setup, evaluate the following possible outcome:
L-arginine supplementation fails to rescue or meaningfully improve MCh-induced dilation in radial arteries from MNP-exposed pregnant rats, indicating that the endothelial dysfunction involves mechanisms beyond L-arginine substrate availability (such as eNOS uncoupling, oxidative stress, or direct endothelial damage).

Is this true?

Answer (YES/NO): YES